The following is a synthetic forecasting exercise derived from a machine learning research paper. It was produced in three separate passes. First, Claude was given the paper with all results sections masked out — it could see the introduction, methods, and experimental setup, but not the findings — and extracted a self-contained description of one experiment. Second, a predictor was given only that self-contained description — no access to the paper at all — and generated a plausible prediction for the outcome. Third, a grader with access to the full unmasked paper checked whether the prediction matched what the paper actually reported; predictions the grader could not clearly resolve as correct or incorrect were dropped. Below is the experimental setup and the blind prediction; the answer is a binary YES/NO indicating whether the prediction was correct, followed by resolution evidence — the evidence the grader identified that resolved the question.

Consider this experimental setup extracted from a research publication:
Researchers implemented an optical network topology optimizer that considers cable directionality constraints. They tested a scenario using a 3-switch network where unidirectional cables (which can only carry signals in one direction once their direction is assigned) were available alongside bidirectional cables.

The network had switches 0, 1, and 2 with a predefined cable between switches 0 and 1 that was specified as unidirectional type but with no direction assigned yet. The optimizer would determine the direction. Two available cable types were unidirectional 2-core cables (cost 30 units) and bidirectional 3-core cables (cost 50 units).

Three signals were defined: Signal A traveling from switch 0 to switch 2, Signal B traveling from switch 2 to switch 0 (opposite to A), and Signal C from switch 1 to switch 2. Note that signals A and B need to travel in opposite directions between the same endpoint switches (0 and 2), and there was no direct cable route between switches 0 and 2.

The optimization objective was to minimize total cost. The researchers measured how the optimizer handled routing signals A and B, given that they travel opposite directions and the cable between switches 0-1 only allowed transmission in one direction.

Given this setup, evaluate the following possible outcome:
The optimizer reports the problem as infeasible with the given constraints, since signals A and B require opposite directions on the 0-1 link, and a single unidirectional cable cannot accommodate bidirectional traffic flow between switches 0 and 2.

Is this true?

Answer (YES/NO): NO